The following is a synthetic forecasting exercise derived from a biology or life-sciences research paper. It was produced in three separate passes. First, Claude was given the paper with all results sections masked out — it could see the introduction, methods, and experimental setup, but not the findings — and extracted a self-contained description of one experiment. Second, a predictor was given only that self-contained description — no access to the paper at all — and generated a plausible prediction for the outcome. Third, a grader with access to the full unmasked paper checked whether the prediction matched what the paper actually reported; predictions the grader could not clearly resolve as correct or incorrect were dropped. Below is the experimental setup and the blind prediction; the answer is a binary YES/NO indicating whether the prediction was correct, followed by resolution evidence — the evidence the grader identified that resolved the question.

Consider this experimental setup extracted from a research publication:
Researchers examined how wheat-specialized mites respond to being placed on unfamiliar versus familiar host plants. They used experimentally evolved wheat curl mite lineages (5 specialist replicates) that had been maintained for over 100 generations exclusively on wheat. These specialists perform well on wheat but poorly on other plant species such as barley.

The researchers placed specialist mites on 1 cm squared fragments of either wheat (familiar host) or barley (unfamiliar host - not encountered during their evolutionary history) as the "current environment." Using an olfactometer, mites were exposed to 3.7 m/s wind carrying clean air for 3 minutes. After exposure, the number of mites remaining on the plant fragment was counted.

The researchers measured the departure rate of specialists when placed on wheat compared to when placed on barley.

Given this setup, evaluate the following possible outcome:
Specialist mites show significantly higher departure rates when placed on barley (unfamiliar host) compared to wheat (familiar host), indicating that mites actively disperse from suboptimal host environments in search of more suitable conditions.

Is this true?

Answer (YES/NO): NO